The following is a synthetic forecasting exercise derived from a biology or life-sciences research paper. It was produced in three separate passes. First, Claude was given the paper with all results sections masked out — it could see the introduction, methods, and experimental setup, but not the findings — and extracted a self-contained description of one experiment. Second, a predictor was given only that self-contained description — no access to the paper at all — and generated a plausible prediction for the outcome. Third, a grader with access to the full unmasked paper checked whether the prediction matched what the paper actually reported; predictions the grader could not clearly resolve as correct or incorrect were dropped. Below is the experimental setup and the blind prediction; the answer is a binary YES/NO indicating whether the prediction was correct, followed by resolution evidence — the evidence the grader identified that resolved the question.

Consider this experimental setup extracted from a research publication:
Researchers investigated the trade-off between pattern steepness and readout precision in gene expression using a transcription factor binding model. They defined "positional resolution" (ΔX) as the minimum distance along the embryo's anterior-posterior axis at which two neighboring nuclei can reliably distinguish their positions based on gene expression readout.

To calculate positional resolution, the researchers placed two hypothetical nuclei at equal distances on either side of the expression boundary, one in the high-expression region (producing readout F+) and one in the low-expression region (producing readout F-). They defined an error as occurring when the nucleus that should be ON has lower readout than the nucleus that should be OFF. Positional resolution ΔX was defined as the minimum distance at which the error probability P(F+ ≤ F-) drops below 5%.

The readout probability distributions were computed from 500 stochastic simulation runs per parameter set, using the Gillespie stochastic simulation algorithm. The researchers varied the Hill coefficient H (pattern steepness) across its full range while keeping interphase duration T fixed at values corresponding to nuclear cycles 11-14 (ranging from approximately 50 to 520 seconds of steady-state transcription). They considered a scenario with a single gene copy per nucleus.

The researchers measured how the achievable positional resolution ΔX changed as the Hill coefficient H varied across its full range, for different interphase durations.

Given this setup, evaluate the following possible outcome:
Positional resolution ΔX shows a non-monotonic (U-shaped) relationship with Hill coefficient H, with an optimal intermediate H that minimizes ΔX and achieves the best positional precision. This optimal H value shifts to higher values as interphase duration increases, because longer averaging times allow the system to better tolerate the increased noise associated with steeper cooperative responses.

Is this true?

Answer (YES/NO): NO